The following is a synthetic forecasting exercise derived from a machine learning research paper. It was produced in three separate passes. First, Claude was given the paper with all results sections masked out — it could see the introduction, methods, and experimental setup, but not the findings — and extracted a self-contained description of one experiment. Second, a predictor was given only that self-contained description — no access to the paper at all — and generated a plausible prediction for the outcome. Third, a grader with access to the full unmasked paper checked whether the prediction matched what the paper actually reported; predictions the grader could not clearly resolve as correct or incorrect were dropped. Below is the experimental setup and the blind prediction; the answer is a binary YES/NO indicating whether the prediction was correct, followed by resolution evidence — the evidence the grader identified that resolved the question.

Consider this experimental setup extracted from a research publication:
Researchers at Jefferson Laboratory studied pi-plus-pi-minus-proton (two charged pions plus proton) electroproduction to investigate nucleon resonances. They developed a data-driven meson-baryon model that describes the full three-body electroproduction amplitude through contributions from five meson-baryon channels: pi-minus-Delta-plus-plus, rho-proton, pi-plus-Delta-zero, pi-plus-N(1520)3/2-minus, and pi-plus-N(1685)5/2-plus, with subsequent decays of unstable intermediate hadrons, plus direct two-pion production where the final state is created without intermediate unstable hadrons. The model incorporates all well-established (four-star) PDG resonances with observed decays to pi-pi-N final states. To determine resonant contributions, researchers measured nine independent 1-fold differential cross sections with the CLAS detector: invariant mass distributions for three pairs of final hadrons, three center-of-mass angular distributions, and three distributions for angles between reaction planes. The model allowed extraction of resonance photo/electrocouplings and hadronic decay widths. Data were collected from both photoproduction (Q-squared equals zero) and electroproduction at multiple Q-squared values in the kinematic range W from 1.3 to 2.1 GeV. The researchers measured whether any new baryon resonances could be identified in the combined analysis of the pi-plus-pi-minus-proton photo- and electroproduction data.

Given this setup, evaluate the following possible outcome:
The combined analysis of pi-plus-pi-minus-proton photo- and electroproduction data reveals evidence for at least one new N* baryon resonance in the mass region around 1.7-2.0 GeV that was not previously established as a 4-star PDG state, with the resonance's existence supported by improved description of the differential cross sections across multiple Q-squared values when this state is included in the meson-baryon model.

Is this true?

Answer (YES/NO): YES